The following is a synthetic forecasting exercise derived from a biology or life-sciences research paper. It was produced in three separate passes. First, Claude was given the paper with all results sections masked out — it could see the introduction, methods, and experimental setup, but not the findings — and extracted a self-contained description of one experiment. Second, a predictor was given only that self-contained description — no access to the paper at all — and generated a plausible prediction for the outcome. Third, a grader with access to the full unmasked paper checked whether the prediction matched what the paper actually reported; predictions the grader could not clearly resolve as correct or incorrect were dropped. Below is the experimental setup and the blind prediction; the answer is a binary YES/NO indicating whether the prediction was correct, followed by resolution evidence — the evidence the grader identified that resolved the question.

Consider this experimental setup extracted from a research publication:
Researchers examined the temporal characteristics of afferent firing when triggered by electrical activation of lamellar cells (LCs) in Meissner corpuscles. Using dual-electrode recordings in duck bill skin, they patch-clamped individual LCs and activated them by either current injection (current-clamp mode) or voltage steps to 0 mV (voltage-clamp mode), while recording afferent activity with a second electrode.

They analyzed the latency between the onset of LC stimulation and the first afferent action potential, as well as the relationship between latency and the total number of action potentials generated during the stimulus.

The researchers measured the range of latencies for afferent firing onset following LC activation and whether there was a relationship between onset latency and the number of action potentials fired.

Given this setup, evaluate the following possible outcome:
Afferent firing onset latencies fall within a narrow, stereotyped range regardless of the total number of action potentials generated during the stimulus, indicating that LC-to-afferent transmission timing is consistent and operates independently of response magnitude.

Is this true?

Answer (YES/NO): NO